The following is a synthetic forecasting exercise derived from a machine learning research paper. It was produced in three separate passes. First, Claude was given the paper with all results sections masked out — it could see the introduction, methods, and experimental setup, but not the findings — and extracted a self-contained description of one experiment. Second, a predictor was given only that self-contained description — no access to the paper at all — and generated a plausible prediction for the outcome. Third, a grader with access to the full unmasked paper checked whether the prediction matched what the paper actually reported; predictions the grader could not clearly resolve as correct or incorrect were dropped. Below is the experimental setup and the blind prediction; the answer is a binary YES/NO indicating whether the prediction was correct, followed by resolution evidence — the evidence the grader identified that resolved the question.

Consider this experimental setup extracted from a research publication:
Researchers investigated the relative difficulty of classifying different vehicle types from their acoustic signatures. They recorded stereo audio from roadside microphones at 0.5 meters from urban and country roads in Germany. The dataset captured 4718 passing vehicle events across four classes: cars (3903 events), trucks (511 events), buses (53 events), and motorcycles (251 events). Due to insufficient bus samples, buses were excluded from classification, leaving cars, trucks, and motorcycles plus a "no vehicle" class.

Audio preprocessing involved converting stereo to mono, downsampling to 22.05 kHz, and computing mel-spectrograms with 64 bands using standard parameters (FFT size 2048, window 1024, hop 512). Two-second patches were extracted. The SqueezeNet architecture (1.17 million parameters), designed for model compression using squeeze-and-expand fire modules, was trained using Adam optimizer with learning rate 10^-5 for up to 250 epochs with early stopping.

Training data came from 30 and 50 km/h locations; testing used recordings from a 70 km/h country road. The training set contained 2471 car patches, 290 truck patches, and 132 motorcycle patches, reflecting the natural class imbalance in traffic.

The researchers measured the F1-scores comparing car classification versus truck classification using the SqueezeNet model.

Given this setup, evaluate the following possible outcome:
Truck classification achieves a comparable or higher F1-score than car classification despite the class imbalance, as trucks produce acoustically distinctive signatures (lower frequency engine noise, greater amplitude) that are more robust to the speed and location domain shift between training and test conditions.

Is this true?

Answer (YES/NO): NO